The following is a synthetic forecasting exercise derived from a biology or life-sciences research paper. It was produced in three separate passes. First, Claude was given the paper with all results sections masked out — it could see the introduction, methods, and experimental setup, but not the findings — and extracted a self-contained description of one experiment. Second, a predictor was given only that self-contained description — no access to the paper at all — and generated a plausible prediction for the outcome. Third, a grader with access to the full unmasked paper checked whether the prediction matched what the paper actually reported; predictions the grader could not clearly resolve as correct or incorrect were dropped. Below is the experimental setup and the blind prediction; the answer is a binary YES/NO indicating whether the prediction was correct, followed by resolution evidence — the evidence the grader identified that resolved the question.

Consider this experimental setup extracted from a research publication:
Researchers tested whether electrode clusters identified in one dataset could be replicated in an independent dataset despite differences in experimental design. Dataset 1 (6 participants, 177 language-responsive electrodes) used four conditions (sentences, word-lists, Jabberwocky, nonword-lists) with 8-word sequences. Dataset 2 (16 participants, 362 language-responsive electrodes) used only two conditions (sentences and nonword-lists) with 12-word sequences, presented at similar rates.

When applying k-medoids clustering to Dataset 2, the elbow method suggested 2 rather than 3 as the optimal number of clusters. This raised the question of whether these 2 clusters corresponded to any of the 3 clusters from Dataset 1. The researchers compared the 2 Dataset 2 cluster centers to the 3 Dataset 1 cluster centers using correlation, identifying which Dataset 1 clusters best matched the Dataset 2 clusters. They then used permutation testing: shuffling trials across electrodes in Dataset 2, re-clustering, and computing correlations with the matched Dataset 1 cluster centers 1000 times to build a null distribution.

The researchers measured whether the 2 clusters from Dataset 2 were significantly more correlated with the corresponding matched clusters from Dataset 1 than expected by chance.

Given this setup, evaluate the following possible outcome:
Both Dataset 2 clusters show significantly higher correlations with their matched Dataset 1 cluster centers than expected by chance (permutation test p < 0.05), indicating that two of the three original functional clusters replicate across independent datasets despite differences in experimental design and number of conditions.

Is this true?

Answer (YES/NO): YES